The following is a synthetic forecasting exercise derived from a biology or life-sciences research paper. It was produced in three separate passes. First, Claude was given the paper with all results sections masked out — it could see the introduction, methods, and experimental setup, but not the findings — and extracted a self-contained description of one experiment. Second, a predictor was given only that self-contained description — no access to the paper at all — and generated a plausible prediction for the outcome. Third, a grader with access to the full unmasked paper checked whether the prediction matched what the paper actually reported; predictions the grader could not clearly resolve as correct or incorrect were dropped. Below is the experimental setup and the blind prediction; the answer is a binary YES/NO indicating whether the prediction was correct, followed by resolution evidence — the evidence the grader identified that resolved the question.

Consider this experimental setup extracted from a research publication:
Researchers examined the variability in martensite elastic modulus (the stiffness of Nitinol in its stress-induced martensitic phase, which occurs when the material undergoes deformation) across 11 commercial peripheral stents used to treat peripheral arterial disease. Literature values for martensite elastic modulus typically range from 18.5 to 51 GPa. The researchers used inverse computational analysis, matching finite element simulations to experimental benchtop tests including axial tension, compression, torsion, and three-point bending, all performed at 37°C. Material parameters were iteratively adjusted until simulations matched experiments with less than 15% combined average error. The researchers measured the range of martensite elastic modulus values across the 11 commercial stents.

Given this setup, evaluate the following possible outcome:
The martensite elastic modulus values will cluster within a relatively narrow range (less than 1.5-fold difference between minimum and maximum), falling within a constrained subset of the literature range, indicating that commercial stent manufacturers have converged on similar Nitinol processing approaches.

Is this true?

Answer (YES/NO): NO